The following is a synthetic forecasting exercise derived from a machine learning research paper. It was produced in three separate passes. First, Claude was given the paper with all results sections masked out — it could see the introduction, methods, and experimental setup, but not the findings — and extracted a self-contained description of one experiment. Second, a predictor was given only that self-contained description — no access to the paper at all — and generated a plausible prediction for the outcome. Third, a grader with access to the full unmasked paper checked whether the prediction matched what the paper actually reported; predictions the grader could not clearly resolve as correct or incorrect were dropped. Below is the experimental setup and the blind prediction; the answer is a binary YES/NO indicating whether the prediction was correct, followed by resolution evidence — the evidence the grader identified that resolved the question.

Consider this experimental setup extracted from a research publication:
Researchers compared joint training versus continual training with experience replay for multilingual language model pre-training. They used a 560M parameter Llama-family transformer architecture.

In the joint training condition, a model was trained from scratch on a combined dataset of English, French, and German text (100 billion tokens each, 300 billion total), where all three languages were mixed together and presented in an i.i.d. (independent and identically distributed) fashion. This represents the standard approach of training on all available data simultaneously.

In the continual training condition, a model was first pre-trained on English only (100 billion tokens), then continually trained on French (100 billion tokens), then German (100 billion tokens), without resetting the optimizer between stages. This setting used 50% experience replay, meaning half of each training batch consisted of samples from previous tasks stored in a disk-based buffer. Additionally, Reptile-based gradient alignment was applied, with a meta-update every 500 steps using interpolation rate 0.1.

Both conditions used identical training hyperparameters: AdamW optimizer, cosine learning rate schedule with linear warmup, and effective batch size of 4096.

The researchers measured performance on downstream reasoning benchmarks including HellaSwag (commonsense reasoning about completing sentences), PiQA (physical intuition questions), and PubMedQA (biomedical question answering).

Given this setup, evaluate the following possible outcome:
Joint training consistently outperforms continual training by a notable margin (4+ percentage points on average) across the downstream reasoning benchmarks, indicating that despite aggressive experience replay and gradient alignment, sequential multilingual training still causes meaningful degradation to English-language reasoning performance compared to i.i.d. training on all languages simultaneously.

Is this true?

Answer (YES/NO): NO